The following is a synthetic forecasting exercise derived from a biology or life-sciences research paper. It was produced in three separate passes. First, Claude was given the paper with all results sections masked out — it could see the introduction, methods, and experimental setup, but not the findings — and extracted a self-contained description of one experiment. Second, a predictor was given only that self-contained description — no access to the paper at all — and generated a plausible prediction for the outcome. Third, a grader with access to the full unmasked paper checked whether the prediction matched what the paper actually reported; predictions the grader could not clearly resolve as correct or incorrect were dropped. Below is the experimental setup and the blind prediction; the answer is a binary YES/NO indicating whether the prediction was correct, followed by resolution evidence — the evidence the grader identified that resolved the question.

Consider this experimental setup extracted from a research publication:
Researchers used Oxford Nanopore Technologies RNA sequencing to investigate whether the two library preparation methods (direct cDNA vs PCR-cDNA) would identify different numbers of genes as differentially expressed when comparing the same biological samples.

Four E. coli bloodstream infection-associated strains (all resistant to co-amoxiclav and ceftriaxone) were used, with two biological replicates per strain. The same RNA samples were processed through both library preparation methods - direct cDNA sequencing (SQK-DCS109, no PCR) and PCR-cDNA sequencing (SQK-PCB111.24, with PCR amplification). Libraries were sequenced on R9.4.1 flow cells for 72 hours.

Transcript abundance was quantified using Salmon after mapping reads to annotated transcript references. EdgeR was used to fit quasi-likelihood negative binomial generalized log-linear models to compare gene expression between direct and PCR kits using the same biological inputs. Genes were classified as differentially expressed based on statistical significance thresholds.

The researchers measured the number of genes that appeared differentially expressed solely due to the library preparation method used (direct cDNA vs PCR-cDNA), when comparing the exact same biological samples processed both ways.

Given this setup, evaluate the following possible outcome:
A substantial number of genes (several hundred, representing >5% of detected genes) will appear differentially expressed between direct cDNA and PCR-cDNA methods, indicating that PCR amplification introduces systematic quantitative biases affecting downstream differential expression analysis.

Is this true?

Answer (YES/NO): NO